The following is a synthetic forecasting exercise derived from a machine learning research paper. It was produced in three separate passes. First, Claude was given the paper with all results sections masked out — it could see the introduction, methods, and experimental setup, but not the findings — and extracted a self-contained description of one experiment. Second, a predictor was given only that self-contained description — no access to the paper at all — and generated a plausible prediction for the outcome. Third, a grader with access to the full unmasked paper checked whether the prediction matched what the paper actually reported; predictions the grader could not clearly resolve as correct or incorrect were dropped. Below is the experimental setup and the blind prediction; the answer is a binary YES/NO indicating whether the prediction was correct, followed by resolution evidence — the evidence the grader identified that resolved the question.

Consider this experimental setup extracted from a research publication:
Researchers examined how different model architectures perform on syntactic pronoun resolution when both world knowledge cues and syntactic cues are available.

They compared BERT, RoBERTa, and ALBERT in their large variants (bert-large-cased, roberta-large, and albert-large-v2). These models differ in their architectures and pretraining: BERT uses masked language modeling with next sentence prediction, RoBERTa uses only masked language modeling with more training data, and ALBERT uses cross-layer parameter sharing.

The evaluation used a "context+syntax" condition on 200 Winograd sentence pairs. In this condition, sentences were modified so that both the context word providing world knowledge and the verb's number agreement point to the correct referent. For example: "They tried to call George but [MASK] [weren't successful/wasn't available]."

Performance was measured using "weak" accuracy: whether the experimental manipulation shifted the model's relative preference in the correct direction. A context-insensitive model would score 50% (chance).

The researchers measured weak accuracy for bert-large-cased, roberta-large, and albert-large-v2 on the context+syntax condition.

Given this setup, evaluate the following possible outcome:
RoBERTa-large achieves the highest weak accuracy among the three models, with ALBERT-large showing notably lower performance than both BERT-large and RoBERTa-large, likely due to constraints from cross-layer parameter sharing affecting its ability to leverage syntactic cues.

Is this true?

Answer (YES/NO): NO